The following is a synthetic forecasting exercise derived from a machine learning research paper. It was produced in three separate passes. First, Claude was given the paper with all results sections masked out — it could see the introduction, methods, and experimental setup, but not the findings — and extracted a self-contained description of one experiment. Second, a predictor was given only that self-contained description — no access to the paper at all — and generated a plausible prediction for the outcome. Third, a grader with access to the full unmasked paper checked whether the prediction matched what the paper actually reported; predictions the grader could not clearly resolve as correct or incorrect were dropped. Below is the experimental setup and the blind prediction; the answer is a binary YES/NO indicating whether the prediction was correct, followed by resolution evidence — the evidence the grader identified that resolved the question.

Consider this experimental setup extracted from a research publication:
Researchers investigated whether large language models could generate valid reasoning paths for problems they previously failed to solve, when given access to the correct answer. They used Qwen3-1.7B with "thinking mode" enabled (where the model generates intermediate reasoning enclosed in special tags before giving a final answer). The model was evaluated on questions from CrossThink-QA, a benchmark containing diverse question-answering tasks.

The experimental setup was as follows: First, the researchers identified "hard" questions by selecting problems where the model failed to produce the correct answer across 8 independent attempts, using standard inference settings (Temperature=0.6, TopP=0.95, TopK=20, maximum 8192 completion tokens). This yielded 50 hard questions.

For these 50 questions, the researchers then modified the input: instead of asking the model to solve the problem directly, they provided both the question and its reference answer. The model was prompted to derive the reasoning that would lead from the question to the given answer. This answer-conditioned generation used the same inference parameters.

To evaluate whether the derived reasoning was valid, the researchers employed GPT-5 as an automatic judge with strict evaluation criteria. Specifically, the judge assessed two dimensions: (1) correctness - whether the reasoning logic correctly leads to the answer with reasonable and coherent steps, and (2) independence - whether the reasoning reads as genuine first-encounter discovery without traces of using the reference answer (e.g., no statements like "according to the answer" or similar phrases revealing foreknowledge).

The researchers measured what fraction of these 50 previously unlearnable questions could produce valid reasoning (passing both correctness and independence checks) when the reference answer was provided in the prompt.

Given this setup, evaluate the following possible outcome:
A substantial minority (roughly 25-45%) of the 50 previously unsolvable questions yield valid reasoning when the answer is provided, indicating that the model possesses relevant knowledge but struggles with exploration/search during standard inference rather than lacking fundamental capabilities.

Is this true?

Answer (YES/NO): NO